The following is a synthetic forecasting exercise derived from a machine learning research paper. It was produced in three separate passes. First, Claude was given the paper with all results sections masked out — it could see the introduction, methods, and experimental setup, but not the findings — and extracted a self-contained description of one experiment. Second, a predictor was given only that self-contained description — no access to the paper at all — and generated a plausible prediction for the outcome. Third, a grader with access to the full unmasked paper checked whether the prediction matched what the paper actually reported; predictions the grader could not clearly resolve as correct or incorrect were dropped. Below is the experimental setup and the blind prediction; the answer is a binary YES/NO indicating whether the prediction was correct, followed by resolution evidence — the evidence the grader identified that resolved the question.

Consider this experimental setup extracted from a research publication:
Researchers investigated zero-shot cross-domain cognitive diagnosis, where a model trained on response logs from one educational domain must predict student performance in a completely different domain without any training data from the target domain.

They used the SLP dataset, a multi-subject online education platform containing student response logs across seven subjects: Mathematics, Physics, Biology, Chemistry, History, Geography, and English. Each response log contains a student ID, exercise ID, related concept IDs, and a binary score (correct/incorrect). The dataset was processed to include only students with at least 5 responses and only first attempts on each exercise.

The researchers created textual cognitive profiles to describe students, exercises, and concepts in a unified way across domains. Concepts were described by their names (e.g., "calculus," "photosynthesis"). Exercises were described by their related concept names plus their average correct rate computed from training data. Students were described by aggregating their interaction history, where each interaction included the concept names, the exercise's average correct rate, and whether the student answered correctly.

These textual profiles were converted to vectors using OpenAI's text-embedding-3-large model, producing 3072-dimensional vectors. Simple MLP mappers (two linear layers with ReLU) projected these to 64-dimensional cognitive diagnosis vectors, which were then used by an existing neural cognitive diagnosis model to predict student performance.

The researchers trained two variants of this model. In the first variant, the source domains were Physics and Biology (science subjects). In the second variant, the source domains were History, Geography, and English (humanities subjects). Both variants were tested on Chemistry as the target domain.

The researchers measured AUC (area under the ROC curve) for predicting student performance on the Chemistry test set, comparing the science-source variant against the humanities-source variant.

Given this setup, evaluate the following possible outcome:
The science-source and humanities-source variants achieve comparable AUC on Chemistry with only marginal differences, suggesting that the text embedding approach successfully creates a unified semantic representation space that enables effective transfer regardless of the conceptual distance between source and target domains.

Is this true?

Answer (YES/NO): NO